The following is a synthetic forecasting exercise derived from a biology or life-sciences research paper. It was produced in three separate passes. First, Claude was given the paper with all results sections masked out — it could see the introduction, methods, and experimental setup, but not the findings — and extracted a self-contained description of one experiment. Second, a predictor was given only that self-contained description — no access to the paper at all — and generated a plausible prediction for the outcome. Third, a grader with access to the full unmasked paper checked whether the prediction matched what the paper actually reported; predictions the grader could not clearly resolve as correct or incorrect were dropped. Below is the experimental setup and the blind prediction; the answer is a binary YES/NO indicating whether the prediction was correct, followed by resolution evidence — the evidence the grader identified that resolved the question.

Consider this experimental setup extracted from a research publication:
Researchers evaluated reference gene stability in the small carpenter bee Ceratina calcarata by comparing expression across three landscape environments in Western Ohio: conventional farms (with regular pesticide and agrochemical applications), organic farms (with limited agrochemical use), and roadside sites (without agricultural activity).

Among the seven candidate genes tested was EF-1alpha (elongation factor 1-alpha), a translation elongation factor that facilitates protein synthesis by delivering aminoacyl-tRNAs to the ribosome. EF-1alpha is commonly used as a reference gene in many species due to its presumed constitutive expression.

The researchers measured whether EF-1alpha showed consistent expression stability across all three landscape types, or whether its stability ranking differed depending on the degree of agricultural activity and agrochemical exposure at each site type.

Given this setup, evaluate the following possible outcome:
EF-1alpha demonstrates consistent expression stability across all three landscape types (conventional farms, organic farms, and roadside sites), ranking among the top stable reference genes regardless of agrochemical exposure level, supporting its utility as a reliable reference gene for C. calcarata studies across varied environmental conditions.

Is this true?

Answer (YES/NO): NO